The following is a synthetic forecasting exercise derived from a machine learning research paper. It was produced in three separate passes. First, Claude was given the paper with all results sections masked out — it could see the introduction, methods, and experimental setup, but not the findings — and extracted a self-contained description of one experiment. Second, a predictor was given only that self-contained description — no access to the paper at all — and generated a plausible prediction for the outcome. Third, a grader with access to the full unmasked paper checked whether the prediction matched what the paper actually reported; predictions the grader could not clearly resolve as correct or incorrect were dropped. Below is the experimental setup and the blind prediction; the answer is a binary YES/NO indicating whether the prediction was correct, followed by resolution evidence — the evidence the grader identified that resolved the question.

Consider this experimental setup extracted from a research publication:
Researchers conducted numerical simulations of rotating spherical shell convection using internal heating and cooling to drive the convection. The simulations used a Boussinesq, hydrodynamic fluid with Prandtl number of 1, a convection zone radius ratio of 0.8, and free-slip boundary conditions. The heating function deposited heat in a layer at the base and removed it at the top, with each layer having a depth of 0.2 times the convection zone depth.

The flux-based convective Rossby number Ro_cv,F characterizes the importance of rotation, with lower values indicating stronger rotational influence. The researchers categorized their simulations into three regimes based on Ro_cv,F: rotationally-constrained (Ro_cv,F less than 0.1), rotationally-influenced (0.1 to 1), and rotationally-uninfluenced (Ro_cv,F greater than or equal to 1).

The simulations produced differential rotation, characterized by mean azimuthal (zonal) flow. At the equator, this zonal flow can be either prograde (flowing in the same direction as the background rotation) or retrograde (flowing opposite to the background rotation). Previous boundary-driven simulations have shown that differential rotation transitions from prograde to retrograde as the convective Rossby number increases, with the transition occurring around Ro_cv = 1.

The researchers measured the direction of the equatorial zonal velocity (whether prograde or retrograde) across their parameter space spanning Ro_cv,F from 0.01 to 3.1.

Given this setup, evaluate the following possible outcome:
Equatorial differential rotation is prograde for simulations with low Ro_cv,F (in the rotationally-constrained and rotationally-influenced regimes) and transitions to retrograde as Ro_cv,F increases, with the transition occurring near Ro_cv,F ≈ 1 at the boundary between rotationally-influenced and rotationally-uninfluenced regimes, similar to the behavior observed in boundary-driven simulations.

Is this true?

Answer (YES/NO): NO